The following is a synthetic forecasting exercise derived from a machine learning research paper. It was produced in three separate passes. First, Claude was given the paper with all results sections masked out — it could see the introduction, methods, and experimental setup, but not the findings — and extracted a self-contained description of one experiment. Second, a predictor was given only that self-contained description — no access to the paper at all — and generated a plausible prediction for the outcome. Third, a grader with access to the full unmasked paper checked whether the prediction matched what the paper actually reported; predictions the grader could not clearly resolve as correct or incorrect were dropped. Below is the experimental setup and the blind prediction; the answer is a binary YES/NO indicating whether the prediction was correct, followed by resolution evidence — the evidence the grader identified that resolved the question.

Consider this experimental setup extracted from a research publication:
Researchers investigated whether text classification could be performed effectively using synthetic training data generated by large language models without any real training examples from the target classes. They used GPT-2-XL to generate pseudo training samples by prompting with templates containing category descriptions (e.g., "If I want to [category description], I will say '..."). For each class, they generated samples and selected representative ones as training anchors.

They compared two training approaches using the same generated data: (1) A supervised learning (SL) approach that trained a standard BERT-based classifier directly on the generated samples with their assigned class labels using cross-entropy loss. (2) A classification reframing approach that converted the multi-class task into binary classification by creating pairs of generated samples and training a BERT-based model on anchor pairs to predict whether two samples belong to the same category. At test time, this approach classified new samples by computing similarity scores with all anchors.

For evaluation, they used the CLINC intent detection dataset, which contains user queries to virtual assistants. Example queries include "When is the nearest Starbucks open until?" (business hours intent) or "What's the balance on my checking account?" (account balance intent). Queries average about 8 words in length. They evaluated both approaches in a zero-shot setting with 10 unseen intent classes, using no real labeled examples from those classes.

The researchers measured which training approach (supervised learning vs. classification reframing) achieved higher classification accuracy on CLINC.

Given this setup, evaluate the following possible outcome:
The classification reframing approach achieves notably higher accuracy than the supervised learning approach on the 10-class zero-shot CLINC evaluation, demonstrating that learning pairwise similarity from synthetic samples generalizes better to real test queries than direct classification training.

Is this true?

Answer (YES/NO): YES